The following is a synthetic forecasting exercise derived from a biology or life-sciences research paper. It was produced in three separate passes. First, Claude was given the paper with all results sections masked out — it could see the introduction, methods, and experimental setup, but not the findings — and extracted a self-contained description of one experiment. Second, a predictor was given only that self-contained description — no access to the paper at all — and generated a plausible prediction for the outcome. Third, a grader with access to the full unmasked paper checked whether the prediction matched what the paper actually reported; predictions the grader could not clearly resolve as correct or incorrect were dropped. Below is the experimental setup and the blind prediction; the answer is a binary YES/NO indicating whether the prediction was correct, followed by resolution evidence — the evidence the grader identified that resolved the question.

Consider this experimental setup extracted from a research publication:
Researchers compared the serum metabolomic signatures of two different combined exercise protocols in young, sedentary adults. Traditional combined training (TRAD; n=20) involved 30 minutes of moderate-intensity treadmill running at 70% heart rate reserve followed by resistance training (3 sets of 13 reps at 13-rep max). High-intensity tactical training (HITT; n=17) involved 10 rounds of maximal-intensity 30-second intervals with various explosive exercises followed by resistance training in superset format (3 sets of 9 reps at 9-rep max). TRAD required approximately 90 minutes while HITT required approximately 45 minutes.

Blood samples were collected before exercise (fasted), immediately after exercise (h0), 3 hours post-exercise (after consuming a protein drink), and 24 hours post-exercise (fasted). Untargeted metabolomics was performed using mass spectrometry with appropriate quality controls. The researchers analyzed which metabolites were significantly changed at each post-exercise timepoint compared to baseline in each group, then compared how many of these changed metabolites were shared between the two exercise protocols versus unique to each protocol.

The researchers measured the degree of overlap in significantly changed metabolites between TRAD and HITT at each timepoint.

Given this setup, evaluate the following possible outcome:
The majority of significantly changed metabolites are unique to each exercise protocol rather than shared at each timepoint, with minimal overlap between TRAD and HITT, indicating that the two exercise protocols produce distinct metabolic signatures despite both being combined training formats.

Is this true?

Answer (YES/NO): NO